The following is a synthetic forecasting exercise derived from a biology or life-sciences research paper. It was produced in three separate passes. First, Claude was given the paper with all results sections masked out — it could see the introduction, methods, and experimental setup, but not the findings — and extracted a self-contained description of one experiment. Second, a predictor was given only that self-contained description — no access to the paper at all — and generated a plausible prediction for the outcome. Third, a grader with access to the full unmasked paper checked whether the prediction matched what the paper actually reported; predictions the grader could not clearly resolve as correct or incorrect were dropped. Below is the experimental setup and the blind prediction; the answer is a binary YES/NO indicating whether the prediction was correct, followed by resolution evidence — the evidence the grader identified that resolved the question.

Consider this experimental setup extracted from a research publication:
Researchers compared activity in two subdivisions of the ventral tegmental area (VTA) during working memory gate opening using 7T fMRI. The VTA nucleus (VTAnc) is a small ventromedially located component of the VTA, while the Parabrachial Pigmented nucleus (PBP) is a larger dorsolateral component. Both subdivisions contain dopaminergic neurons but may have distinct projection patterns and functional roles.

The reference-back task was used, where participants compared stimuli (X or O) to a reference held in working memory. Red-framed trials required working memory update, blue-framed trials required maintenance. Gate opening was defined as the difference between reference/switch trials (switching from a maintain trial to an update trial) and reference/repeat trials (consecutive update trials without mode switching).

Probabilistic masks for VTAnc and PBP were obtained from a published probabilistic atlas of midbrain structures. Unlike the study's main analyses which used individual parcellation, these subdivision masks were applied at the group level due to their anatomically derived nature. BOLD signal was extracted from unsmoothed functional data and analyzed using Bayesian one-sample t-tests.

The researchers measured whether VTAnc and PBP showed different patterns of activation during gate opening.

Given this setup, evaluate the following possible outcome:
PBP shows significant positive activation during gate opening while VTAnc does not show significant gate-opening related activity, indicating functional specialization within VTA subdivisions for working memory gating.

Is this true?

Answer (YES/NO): NO